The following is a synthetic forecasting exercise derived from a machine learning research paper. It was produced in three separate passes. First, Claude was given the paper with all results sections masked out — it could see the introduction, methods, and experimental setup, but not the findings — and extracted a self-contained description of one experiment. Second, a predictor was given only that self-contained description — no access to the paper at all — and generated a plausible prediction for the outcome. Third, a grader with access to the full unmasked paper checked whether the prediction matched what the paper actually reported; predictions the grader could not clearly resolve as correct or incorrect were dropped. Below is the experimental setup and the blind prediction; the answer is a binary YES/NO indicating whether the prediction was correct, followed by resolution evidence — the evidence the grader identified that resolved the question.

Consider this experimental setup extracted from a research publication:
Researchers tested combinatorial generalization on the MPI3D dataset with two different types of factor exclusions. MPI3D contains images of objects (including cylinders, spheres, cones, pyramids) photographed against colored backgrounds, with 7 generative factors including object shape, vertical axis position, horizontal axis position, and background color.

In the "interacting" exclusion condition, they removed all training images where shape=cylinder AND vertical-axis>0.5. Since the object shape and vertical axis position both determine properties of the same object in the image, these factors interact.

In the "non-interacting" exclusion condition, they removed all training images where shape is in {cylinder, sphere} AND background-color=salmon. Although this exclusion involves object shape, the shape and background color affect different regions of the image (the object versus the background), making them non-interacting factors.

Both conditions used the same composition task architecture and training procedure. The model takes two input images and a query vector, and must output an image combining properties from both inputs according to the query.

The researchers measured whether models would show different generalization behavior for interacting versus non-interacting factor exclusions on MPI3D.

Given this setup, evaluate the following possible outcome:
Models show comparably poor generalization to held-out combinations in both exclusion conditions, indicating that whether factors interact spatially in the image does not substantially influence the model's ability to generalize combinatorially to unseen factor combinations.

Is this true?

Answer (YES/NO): NO